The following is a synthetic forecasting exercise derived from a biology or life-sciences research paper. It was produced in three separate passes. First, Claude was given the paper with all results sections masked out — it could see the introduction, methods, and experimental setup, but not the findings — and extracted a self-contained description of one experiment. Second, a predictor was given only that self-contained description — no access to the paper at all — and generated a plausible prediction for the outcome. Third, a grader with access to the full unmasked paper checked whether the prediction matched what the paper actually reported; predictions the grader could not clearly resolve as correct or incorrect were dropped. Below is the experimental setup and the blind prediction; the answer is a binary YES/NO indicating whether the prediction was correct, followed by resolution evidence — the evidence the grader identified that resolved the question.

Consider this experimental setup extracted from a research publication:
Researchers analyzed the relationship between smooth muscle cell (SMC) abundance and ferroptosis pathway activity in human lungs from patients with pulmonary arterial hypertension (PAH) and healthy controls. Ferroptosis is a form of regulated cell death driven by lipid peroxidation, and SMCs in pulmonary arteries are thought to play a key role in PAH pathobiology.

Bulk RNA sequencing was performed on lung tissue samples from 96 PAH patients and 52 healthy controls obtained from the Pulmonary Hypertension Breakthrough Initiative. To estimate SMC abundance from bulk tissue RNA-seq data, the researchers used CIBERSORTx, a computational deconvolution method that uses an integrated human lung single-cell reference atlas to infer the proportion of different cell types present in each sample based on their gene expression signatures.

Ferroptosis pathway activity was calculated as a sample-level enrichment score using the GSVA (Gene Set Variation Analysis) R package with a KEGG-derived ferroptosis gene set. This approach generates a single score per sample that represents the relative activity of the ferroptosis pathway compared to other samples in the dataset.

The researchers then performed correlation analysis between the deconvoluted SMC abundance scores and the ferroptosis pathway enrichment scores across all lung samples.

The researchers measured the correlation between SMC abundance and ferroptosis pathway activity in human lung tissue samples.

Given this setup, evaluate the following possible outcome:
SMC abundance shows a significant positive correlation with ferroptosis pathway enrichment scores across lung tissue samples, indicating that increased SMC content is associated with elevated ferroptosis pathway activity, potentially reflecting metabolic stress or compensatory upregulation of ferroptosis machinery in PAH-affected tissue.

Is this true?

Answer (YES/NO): NO